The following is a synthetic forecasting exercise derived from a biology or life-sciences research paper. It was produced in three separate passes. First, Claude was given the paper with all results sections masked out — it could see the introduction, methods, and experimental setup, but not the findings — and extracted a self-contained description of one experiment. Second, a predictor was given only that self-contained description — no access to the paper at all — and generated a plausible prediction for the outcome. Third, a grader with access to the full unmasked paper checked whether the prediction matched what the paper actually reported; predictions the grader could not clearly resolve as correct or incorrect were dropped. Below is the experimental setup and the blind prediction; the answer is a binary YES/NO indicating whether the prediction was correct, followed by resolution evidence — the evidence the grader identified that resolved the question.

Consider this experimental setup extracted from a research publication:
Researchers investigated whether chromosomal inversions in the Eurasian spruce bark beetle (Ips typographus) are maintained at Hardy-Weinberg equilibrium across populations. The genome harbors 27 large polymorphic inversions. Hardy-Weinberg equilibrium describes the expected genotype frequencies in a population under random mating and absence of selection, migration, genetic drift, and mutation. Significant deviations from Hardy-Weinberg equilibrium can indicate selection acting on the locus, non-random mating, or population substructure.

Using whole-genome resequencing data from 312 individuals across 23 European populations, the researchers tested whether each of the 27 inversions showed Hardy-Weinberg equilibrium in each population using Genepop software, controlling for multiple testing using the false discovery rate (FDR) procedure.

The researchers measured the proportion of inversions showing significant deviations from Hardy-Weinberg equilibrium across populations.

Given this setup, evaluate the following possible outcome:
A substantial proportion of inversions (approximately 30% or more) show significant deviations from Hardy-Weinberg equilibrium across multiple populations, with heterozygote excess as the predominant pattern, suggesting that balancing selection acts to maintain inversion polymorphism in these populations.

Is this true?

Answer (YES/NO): NO